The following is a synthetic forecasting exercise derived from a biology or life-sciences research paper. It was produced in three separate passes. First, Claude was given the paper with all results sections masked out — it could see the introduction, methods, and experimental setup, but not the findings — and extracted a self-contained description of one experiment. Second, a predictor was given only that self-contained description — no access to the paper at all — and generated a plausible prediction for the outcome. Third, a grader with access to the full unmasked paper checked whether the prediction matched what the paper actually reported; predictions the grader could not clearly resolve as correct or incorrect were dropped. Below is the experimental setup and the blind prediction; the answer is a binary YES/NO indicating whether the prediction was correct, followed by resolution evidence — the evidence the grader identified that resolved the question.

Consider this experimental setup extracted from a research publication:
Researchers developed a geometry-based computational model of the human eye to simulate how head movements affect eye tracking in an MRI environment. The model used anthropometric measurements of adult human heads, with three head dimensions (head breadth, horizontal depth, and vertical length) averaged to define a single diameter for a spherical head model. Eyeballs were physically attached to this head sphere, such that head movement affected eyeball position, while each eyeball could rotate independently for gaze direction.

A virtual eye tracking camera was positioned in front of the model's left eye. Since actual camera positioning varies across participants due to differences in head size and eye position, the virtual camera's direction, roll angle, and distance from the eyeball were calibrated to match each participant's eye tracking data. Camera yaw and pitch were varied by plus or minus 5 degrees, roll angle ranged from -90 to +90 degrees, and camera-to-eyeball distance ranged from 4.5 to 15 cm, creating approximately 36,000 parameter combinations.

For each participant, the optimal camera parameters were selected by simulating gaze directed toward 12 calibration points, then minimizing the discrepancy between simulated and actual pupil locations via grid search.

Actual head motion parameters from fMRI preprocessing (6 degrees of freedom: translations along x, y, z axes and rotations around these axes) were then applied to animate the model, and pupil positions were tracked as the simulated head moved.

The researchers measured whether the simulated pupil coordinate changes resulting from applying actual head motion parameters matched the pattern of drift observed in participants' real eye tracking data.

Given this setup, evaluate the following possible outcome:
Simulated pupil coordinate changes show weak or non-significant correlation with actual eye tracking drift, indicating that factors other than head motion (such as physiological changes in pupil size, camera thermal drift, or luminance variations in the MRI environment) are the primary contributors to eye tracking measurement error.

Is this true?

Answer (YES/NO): NO